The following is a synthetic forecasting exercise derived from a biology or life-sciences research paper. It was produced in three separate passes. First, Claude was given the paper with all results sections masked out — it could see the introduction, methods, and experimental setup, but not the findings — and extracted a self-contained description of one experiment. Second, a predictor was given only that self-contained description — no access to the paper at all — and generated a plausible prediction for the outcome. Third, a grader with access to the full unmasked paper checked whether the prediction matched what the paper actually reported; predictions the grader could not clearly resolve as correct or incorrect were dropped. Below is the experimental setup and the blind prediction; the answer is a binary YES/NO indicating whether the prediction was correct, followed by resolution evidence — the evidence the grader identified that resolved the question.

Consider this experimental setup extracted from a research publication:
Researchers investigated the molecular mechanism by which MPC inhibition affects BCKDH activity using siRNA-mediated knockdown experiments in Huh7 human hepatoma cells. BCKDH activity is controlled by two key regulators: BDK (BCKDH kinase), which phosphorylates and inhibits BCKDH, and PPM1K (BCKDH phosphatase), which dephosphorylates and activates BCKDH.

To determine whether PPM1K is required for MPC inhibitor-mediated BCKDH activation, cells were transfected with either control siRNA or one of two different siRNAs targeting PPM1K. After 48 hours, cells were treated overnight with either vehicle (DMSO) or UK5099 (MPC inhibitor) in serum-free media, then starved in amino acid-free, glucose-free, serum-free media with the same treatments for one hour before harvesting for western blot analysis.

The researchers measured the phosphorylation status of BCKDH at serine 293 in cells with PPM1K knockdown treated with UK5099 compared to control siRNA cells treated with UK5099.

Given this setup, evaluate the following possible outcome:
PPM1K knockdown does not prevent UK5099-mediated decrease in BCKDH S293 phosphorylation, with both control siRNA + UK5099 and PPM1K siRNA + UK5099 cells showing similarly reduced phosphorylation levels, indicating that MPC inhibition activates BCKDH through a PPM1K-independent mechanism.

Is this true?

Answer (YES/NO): NO